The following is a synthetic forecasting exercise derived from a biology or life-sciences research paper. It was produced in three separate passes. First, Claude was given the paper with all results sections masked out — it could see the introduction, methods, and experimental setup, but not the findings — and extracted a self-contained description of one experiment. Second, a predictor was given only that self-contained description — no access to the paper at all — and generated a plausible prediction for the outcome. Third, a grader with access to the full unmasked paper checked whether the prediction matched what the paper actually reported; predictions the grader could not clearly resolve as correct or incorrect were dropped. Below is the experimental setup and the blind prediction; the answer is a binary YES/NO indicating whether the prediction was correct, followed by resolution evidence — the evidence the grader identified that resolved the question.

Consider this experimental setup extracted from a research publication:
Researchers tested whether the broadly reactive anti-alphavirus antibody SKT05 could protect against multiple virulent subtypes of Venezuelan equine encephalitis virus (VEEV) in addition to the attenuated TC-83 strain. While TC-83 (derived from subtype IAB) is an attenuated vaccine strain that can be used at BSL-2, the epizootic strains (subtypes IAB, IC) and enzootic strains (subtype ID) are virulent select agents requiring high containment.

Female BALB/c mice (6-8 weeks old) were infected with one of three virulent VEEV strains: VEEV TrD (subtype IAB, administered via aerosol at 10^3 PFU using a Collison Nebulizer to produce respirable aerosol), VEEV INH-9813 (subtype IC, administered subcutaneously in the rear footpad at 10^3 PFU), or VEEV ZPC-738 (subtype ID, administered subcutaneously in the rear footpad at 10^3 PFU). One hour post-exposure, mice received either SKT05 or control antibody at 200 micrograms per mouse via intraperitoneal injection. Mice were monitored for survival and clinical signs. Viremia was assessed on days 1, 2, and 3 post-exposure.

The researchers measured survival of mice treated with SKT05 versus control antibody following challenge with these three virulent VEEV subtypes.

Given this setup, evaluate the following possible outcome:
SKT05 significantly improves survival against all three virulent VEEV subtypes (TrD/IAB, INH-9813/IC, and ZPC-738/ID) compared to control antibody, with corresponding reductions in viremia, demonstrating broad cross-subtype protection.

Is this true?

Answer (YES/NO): YES